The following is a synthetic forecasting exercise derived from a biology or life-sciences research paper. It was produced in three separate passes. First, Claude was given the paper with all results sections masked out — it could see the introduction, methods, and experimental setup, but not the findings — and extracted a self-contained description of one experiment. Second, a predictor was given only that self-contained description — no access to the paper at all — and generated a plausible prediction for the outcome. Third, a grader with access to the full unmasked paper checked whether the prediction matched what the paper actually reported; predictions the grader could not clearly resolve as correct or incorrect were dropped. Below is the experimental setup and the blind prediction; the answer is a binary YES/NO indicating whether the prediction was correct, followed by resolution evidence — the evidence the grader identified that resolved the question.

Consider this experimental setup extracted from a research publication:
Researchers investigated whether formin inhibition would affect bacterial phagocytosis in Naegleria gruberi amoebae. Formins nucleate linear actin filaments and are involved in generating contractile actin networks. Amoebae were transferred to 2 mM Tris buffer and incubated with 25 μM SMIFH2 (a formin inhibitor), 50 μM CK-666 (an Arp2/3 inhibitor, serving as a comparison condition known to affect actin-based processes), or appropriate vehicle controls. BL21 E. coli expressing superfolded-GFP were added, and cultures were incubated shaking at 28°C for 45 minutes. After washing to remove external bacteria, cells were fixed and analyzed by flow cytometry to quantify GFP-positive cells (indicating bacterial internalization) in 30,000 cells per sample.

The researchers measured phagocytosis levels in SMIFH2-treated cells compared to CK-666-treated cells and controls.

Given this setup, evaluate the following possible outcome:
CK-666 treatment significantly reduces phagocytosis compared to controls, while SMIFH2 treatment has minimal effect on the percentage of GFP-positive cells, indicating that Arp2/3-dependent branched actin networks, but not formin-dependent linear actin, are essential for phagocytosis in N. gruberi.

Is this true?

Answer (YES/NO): NO